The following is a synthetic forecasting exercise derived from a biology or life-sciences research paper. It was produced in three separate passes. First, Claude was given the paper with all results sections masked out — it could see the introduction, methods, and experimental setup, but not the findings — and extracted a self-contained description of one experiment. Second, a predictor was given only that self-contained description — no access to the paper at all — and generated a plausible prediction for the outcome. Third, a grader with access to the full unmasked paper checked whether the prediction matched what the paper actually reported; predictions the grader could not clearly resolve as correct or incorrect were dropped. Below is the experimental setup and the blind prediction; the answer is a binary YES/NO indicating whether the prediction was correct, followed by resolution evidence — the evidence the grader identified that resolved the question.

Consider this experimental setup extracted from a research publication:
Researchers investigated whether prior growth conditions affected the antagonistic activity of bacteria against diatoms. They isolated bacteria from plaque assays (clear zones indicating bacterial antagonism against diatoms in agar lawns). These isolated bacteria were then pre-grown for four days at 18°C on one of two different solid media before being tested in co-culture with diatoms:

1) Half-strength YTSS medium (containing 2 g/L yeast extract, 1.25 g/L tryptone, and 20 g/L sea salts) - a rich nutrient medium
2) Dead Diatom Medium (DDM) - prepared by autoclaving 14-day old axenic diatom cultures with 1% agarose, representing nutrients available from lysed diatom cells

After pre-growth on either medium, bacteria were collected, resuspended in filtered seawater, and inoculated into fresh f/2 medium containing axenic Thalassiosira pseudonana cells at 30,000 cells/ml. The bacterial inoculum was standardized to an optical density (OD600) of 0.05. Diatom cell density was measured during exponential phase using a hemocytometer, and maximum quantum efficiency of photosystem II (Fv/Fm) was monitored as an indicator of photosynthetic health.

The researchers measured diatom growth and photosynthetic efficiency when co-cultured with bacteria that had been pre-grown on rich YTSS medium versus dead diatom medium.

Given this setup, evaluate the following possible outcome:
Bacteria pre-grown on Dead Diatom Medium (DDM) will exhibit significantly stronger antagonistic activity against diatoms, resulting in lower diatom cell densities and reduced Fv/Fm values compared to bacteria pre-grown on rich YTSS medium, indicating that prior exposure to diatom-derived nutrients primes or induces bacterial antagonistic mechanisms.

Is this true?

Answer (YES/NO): YES